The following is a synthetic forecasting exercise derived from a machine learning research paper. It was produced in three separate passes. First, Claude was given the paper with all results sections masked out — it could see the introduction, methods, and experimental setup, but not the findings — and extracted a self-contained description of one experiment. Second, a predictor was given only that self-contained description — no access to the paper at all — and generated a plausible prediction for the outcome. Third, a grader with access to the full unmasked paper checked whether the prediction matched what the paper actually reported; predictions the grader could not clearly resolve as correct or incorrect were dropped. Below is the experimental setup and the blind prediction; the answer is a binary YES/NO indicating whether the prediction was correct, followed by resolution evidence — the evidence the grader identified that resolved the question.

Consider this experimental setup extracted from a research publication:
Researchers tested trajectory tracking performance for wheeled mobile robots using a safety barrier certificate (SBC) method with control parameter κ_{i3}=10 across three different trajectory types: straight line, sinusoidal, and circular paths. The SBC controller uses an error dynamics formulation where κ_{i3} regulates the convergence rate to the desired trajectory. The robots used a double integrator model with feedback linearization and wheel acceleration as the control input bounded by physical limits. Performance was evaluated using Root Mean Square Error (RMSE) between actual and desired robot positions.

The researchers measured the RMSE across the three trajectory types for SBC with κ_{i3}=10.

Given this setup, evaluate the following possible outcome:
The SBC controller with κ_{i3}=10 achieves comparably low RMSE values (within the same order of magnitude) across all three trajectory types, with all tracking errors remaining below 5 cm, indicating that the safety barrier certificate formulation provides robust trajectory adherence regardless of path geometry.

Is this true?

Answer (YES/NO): NO